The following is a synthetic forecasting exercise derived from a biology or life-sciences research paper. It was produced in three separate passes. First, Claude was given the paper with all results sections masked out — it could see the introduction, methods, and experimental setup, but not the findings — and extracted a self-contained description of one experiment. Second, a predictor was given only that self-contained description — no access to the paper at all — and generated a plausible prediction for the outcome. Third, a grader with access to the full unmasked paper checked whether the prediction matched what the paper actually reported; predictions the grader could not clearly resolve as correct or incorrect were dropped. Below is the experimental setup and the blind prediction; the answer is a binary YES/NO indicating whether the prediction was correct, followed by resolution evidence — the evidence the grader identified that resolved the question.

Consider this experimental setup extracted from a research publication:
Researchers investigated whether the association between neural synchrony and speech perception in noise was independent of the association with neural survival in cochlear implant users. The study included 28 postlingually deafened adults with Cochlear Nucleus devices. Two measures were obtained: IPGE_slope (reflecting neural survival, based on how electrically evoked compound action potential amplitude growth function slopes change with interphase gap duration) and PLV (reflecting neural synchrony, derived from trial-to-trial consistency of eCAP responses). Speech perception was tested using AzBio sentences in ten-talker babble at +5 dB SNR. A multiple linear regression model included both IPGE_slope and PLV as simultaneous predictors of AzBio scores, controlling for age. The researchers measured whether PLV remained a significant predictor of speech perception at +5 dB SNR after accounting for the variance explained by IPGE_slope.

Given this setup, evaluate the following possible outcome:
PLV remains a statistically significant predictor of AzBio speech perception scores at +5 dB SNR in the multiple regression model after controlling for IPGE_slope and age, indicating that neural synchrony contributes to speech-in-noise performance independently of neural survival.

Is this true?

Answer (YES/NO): YES